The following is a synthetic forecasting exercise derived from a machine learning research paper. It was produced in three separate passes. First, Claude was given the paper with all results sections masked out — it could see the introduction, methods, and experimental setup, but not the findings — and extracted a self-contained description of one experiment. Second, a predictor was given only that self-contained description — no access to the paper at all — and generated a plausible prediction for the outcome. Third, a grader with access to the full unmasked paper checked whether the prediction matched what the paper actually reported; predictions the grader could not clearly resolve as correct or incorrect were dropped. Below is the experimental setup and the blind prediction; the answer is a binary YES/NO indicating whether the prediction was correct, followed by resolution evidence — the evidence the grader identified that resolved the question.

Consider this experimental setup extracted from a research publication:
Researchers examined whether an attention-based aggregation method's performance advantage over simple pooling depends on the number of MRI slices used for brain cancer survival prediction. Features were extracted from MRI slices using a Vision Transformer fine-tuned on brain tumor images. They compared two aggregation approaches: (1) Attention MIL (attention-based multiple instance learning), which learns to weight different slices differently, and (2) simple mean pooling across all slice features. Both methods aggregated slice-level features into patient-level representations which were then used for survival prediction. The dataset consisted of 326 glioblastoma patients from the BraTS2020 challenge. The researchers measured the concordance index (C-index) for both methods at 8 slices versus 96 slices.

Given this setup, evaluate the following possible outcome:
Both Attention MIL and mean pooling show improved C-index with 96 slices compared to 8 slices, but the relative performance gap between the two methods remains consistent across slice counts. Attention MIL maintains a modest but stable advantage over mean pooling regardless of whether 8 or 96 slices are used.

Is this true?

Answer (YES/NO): NO